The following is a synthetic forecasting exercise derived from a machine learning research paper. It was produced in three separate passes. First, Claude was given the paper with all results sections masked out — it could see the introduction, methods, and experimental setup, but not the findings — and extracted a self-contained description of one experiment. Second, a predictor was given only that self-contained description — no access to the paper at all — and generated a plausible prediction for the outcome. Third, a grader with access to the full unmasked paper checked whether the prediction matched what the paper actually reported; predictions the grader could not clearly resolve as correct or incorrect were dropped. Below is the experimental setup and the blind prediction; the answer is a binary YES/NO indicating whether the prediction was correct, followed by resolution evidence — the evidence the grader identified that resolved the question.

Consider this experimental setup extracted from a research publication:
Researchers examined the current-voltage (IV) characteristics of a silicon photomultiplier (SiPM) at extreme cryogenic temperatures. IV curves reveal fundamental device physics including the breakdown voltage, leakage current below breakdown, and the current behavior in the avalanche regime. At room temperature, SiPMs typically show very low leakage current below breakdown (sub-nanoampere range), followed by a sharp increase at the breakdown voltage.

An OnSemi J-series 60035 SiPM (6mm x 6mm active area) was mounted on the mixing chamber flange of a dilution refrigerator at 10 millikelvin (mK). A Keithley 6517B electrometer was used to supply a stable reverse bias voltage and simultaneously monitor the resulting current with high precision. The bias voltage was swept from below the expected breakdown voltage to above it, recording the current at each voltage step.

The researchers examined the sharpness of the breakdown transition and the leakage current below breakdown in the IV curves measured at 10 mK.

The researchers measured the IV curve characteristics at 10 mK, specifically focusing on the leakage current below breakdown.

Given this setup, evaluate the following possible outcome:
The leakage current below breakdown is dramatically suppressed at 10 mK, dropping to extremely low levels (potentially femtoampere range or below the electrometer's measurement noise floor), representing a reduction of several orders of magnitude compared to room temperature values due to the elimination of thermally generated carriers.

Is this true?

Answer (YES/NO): YES